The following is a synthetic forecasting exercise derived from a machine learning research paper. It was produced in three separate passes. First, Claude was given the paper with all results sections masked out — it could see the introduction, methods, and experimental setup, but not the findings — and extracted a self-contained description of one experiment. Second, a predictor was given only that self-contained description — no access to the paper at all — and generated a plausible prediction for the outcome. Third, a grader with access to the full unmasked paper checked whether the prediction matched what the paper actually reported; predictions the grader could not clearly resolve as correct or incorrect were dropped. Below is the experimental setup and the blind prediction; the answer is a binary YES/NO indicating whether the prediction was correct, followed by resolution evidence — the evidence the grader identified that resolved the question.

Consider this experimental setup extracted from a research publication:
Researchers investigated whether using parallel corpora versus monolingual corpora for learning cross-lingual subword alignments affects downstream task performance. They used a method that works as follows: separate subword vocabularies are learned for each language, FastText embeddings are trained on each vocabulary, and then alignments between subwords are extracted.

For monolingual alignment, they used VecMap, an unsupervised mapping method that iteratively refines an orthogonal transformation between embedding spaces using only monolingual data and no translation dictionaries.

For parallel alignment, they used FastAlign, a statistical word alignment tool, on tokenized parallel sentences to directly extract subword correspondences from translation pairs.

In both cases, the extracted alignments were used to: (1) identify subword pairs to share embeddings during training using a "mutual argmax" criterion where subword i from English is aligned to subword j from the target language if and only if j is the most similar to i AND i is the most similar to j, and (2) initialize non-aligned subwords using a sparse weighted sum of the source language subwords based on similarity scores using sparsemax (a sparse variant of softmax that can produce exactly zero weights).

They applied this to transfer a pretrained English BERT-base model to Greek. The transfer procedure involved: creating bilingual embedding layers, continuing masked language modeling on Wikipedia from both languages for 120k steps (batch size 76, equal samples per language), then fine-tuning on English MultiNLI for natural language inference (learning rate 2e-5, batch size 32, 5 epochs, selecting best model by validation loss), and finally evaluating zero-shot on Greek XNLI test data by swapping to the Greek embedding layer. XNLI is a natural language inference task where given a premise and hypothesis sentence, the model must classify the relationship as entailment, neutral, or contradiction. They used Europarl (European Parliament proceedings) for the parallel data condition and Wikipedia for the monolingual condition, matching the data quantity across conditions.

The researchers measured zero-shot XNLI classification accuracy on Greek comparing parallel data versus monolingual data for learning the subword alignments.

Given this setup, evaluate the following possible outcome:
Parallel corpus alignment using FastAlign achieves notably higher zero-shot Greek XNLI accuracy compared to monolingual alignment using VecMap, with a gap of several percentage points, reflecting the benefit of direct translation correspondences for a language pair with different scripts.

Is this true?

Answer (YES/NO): NO